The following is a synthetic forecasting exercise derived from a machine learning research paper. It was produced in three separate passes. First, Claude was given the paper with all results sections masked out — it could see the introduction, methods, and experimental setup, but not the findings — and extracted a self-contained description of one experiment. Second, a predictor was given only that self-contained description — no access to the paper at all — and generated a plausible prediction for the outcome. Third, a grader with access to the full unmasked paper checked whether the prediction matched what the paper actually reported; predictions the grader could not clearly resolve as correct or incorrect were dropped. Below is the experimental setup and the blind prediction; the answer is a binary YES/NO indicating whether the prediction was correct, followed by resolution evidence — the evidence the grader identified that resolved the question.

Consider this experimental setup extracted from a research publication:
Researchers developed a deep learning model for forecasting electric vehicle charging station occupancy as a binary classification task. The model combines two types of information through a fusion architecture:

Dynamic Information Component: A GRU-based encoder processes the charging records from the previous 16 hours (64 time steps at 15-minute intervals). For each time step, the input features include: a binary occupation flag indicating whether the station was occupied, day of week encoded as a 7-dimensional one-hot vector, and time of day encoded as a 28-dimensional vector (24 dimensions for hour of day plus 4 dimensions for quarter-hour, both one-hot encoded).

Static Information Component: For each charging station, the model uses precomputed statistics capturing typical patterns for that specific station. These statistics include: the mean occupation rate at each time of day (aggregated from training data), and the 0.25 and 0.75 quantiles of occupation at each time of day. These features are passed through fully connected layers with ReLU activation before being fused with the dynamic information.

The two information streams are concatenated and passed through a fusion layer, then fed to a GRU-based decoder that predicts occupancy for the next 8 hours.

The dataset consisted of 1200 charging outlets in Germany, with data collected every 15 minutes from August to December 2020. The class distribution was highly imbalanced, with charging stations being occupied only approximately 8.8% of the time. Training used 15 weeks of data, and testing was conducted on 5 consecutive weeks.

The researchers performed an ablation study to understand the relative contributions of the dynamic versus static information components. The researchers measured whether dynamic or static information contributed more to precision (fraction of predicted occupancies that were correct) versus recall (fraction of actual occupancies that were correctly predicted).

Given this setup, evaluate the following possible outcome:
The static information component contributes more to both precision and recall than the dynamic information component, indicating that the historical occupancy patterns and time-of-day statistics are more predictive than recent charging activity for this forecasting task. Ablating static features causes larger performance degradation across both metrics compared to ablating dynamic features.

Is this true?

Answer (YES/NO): NO